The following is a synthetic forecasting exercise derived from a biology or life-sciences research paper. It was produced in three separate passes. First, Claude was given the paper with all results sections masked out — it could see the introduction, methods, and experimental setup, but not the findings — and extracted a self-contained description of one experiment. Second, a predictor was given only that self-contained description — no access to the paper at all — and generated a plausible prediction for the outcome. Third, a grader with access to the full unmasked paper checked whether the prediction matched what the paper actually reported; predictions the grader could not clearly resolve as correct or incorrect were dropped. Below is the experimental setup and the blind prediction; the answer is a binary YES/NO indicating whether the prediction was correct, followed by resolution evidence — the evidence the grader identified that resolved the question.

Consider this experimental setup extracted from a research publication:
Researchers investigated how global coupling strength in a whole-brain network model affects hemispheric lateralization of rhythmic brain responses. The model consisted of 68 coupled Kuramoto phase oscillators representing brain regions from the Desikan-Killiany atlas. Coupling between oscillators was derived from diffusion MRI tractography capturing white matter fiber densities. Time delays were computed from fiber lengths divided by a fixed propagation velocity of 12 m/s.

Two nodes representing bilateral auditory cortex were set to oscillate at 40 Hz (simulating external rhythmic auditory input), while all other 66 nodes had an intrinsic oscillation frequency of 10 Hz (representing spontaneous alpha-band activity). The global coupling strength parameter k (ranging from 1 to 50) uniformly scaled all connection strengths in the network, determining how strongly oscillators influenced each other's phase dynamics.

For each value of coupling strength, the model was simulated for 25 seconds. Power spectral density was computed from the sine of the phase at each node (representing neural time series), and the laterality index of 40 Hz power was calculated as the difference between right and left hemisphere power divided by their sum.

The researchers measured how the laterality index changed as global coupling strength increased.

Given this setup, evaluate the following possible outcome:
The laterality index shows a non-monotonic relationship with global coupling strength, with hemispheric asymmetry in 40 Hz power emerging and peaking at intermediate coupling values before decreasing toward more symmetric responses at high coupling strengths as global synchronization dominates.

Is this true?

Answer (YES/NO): NO